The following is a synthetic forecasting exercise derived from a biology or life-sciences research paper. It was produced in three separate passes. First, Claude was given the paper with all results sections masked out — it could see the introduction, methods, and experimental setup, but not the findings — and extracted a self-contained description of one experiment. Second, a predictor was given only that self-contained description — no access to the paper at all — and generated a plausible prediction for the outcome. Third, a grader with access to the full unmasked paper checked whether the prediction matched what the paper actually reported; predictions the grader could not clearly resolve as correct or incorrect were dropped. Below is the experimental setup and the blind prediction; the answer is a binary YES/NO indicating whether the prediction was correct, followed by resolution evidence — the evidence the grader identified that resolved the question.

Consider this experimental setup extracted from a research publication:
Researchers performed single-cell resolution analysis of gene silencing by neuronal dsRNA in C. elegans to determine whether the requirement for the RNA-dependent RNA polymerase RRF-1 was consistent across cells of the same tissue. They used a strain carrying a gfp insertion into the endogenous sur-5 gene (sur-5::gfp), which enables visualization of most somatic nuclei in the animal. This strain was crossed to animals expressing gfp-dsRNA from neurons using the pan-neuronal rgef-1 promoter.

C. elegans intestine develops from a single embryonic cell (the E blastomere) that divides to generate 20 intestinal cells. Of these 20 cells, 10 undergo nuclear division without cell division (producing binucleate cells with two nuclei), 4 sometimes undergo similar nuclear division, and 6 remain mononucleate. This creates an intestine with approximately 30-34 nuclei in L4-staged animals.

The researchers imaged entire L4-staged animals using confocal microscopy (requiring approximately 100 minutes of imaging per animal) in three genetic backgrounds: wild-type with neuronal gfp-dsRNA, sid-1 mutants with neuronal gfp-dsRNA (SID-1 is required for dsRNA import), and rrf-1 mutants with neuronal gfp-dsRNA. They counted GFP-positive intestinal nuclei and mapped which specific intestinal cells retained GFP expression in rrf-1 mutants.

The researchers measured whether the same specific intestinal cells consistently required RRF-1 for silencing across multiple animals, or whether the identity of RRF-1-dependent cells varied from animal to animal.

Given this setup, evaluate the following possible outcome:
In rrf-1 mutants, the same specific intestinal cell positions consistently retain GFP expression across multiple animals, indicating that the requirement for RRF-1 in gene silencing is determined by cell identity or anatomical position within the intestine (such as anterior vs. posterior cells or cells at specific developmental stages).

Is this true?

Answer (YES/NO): NO